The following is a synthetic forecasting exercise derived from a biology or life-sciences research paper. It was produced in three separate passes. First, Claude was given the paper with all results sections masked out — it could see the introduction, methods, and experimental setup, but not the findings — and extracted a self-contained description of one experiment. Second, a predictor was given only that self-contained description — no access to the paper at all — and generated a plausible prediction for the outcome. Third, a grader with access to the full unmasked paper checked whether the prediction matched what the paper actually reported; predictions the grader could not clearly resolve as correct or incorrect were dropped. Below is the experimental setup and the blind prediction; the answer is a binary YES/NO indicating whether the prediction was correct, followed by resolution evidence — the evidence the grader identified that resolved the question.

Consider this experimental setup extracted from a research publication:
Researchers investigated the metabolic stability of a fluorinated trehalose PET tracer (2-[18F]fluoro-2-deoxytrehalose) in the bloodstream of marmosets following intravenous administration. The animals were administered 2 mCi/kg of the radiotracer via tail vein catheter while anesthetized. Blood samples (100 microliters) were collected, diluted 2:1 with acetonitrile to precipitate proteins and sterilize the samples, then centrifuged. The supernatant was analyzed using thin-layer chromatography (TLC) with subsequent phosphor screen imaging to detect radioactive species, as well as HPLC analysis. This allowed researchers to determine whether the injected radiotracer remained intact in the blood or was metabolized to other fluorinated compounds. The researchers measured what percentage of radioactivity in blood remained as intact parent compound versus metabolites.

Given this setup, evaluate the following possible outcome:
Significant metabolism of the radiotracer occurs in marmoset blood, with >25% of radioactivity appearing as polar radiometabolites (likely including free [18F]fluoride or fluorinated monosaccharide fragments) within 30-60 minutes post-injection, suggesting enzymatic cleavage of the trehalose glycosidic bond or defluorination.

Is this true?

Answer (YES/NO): NO